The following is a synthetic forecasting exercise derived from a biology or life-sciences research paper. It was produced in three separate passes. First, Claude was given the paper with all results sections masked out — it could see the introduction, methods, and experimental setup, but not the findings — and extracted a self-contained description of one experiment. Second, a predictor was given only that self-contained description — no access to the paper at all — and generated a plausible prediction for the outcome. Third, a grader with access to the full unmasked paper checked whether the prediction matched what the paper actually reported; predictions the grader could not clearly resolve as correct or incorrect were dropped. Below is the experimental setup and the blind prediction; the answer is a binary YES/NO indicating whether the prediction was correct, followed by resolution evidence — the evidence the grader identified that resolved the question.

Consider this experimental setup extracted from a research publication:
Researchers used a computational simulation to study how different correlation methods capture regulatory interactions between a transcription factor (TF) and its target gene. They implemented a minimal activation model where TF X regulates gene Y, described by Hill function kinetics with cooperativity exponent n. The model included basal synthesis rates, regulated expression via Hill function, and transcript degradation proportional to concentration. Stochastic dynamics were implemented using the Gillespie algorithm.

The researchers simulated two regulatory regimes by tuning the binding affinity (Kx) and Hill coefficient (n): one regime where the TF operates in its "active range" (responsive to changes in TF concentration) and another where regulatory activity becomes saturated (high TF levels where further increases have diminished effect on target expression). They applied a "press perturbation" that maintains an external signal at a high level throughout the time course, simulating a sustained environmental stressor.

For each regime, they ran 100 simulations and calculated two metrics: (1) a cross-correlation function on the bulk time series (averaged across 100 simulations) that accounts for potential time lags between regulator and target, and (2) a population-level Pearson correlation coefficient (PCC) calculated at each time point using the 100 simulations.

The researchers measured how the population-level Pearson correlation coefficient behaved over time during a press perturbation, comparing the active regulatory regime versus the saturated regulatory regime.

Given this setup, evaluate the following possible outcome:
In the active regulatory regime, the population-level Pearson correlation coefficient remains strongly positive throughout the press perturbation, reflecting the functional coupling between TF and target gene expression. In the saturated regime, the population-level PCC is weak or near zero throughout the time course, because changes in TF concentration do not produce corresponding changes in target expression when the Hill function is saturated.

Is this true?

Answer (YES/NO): NO